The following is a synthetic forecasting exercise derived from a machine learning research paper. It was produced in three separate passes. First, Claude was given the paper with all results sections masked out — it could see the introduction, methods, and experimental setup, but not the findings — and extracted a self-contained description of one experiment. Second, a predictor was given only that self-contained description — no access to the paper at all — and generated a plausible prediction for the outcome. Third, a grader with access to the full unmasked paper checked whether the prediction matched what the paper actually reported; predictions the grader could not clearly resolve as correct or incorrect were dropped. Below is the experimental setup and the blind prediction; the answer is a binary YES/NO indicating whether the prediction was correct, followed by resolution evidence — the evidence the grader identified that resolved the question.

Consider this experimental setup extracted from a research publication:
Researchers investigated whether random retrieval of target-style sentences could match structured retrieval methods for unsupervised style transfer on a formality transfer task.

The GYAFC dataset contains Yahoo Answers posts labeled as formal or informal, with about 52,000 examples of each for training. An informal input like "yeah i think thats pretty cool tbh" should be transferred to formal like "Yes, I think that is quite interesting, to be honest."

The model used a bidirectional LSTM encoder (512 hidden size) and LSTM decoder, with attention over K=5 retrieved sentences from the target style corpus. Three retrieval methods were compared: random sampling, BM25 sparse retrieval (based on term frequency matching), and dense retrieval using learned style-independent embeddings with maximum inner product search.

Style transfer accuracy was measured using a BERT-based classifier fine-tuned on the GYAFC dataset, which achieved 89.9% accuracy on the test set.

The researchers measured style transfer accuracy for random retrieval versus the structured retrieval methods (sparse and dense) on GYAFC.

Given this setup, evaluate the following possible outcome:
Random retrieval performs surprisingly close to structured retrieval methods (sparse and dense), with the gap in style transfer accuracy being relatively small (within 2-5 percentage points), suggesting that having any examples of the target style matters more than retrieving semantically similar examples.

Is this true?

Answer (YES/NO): YES